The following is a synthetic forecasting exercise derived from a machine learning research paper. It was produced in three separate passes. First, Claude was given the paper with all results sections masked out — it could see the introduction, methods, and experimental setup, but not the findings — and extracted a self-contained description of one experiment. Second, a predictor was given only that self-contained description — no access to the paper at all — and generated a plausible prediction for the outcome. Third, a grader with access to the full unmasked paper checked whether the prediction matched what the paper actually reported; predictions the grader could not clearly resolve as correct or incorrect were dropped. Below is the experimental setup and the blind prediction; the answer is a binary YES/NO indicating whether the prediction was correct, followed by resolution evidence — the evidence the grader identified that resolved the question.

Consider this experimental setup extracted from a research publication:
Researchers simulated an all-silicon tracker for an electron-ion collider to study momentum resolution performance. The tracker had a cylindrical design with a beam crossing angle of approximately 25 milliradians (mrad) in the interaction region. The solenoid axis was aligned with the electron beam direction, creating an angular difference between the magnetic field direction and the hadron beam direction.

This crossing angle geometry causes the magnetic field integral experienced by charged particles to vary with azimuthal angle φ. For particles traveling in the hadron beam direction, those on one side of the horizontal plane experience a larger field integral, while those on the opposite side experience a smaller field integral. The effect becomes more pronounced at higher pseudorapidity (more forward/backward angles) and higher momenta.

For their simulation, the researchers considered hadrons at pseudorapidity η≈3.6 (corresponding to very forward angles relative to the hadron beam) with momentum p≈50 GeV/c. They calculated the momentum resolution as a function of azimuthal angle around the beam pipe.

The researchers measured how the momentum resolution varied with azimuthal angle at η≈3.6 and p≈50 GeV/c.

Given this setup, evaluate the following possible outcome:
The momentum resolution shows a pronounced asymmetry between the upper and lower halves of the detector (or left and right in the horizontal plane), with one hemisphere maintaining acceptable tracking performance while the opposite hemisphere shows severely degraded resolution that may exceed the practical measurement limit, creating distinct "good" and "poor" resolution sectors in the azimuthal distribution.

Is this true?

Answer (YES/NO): NO